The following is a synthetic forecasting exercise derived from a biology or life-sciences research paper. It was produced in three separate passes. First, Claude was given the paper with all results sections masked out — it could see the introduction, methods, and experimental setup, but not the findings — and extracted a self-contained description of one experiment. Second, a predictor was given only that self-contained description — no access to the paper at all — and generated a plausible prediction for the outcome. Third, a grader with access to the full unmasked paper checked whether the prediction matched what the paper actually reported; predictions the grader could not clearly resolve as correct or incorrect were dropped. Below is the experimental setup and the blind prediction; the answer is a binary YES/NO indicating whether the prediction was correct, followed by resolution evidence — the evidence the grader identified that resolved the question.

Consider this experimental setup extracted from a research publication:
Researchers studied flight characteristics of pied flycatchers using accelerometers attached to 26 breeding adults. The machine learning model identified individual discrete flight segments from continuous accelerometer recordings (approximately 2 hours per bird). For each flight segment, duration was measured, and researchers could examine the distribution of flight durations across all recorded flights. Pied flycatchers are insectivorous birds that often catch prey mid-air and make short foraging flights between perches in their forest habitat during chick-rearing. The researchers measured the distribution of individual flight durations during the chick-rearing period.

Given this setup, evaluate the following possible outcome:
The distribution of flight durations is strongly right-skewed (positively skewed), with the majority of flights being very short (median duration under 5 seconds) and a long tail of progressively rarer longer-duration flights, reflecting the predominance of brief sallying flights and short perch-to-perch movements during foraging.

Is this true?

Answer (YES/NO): YES